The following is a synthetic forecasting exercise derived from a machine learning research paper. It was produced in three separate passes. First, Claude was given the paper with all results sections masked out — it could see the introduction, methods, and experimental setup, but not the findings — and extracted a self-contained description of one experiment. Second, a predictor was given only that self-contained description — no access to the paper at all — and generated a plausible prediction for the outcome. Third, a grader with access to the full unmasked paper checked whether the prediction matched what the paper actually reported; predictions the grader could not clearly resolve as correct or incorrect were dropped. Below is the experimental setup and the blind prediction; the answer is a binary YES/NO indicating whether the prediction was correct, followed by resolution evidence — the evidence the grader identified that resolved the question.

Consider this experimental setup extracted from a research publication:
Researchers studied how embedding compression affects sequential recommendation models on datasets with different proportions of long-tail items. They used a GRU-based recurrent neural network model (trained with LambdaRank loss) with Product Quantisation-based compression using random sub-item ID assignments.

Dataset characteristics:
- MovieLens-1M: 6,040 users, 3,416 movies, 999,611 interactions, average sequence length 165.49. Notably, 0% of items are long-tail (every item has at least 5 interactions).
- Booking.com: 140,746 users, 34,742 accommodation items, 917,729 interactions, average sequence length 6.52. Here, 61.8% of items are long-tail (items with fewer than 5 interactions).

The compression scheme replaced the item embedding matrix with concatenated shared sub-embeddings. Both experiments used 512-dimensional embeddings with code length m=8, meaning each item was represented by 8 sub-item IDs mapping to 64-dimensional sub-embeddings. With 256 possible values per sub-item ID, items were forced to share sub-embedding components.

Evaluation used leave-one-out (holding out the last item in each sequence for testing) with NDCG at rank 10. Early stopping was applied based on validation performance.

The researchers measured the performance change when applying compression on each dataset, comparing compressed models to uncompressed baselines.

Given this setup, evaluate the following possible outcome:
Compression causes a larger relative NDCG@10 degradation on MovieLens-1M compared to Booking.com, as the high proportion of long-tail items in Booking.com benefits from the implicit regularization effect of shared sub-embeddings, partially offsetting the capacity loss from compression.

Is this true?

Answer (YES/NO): NO